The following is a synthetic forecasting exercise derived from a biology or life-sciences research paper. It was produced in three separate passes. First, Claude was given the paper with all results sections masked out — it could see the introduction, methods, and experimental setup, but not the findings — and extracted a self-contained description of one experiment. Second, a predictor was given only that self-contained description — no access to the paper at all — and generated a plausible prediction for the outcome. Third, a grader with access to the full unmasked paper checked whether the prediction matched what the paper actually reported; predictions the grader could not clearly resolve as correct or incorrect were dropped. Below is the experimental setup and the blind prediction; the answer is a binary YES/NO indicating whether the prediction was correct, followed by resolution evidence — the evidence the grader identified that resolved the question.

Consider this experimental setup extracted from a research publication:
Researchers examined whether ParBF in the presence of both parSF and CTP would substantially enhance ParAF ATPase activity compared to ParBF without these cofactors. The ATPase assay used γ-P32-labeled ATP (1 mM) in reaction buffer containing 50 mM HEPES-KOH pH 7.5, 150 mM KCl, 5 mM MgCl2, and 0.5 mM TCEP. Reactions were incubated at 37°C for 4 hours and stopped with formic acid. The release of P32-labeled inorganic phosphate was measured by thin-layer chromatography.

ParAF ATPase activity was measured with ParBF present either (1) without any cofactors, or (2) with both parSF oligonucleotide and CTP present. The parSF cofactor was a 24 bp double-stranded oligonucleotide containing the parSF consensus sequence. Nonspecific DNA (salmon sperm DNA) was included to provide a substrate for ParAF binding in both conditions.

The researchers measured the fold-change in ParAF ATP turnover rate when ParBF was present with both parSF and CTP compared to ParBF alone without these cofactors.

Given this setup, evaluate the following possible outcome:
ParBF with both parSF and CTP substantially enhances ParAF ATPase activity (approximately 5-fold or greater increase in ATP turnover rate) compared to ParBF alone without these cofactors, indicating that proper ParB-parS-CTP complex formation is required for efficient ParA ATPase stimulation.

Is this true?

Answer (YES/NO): NO